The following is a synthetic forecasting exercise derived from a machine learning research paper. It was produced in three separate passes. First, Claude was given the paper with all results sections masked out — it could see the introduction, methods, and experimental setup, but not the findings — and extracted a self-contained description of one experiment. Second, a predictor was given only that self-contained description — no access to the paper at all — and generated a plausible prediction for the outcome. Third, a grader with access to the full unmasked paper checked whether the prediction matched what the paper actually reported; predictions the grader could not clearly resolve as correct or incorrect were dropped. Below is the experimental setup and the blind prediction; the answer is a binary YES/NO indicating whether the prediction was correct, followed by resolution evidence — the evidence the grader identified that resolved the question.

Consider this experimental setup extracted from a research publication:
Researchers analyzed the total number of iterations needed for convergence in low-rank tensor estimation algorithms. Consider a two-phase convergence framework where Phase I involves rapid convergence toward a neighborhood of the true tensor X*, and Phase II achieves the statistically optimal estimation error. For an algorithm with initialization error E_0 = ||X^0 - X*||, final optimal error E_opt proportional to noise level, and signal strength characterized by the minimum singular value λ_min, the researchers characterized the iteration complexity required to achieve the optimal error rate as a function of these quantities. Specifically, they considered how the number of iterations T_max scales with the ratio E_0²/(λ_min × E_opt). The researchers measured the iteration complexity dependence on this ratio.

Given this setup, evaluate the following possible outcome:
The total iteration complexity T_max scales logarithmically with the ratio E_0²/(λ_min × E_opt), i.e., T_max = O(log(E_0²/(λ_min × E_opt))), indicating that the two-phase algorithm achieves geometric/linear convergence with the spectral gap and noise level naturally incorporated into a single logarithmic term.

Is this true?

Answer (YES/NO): NO